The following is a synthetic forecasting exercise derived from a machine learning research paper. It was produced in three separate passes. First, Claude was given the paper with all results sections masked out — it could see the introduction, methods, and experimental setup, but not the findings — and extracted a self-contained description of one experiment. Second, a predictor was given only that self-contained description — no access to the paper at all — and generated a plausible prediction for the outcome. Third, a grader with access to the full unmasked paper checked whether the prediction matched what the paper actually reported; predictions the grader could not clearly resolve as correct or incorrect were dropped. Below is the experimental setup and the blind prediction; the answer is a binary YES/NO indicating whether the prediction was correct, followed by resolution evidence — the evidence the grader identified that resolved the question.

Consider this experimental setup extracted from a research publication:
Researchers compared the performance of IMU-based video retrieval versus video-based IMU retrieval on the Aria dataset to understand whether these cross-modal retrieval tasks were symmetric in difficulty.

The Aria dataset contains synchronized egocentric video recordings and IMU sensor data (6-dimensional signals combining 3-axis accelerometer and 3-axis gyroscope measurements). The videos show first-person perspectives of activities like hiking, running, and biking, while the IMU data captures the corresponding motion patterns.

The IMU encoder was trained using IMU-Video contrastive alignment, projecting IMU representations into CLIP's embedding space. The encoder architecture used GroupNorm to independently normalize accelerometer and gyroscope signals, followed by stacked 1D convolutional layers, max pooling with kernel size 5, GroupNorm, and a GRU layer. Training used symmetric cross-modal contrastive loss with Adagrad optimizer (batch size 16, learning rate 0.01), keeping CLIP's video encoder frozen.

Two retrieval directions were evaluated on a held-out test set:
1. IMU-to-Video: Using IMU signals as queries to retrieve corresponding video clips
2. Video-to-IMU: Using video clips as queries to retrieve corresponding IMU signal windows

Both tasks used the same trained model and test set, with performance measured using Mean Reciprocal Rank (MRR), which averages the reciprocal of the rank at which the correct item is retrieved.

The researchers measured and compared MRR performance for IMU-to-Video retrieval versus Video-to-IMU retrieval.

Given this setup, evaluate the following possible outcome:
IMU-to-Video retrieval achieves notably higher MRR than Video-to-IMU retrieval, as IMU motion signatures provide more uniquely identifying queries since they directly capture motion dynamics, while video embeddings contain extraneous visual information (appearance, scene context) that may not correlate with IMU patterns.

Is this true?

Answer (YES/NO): NO